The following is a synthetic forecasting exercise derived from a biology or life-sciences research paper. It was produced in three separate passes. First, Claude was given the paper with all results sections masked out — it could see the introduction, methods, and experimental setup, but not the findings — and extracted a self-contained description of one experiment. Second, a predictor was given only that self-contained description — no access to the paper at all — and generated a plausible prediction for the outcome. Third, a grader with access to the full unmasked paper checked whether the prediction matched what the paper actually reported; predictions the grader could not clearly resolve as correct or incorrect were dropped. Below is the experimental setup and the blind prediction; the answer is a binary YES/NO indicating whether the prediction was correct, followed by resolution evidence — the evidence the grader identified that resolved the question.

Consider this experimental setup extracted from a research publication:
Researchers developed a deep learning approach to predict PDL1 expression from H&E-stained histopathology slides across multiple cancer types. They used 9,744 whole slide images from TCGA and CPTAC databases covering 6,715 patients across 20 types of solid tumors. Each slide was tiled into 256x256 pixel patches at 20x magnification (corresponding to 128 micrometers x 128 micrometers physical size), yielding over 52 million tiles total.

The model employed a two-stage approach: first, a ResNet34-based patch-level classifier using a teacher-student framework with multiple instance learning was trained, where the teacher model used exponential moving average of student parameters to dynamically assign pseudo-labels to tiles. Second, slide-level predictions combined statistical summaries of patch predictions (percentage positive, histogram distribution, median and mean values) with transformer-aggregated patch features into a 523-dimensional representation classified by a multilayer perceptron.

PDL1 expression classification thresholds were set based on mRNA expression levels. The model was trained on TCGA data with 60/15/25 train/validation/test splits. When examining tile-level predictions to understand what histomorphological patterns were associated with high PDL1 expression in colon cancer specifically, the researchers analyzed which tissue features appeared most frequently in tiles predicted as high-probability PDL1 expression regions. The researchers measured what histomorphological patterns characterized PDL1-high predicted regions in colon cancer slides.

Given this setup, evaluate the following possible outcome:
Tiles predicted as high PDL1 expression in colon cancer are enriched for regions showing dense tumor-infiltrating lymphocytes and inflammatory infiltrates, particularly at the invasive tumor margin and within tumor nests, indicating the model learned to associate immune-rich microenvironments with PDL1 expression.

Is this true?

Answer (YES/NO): NO